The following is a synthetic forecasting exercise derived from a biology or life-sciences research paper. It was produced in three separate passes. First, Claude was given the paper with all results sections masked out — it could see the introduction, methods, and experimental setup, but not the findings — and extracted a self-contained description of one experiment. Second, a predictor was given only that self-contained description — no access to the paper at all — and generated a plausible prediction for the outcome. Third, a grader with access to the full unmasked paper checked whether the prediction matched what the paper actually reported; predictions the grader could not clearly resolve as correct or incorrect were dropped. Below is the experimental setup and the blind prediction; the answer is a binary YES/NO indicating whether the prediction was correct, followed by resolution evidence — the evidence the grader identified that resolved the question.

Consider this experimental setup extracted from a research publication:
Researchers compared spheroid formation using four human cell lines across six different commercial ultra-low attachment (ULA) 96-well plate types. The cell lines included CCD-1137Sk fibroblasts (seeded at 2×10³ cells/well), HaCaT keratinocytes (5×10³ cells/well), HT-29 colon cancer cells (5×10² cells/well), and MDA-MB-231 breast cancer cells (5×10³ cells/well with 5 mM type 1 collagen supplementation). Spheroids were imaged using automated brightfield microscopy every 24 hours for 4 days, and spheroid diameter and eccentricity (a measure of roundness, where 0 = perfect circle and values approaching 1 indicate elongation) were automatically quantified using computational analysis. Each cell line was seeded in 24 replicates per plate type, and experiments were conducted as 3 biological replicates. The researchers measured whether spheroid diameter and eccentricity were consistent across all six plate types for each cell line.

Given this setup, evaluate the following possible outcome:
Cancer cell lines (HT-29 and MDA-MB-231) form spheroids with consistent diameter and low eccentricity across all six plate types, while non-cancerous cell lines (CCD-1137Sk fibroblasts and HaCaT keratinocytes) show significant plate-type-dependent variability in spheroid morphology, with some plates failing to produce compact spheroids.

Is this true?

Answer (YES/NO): NO